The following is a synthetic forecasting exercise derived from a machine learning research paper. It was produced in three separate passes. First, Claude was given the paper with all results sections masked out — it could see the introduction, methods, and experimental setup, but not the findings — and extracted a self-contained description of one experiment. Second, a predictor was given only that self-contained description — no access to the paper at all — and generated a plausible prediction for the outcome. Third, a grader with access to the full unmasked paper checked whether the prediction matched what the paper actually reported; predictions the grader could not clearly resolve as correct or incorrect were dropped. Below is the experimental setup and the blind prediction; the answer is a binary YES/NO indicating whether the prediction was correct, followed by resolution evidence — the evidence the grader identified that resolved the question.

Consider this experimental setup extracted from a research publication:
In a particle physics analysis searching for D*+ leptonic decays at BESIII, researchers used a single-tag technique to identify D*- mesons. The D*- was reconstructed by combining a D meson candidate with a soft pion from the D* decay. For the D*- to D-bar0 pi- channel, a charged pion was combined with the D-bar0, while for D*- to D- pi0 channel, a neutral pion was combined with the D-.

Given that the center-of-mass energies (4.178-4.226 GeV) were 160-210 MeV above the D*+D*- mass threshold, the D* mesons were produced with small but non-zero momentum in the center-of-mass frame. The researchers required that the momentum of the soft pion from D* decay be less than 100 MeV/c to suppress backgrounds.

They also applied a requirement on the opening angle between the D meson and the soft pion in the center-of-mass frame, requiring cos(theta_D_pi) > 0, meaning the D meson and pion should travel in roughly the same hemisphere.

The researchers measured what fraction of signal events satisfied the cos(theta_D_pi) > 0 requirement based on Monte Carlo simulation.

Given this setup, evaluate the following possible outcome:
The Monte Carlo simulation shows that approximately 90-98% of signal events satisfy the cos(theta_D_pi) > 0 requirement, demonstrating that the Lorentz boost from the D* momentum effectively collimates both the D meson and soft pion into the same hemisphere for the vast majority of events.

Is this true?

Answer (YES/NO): YES